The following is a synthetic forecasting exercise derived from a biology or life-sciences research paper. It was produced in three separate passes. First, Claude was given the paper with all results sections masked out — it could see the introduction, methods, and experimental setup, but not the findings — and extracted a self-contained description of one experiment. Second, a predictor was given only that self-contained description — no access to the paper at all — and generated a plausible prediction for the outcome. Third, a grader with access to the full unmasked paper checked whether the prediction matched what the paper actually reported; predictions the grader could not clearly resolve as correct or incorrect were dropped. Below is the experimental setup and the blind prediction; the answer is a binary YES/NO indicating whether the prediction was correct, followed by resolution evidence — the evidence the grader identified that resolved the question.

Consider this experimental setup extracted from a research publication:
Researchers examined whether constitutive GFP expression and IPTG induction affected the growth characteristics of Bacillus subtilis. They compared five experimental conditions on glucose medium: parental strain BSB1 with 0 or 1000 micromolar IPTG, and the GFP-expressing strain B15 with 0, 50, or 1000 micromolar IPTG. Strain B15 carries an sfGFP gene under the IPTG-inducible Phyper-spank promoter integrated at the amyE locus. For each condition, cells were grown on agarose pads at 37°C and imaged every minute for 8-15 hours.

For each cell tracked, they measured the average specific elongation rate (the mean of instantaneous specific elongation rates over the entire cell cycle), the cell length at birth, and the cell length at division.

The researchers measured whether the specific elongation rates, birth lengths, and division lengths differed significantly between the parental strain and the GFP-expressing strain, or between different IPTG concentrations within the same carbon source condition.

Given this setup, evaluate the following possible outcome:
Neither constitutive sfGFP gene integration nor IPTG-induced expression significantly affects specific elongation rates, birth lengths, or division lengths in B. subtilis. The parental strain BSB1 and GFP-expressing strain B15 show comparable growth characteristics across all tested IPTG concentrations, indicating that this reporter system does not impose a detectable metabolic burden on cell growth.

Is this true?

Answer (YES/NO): YES